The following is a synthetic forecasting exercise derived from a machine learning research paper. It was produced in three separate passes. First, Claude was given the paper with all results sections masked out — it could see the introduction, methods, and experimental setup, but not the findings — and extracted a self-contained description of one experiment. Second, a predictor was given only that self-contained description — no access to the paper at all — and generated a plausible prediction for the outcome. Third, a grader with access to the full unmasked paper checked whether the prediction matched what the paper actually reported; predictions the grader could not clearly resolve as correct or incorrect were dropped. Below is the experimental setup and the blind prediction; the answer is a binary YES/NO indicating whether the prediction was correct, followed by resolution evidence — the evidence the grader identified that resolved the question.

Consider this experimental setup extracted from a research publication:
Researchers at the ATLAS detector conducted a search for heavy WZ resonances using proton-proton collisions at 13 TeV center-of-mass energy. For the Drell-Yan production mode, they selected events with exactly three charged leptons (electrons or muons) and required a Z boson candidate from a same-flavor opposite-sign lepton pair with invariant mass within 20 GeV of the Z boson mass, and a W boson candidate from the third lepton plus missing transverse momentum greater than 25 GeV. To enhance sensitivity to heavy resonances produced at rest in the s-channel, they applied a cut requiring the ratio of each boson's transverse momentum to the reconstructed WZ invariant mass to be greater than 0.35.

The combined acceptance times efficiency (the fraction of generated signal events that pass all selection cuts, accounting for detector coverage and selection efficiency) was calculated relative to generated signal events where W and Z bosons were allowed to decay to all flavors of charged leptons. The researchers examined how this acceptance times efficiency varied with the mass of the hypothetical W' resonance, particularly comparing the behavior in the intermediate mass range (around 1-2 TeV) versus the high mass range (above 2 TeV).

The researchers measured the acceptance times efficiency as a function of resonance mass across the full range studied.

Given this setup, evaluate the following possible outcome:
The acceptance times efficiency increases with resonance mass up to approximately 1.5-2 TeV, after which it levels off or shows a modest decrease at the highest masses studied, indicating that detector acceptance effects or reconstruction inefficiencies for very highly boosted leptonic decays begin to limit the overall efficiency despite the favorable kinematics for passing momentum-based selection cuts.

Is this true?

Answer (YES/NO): YES